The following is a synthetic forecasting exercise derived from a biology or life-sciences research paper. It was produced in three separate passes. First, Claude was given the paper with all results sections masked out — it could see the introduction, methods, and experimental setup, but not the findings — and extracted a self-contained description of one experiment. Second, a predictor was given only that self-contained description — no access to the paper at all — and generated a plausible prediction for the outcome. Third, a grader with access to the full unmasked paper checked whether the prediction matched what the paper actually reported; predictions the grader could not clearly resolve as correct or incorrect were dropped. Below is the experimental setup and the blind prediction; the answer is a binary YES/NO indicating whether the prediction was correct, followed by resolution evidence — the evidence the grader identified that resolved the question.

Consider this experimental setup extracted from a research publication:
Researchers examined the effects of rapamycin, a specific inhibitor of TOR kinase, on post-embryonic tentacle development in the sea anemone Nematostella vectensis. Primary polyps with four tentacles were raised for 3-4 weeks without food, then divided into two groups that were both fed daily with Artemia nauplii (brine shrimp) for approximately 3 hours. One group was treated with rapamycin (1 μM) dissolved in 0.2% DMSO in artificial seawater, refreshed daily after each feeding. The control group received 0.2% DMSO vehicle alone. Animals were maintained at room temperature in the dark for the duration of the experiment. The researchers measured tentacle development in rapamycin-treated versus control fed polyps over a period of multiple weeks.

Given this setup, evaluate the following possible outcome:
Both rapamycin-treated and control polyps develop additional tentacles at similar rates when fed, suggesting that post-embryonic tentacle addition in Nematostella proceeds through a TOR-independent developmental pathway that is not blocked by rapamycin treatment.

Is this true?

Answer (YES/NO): NO